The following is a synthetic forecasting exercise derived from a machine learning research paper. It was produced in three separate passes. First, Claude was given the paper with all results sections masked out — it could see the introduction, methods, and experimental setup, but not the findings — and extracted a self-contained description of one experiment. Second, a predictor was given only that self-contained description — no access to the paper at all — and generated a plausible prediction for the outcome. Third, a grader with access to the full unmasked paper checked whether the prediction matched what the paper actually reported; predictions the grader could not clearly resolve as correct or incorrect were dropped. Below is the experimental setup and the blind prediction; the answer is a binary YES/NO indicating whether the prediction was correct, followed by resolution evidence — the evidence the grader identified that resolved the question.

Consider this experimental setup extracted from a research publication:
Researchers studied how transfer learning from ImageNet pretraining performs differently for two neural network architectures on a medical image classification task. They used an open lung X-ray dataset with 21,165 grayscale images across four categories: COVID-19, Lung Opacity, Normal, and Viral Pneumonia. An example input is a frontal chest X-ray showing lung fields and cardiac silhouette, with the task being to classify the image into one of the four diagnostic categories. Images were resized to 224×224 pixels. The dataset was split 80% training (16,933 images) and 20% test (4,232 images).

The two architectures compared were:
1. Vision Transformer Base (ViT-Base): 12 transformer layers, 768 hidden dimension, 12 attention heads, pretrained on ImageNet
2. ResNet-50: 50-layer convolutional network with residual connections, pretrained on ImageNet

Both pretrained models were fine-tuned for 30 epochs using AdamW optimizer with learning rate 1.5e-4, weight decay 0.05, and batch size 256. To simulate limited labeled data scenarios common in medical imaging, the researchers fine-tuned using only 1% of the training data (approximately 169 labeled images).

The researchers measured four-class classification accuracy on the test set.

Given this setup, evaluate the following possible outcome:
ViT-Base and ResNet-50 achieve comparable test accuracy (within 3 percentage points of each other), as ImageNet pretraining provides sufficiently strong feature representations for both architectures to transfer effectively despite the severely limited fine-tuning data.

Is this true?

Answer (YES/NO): NO